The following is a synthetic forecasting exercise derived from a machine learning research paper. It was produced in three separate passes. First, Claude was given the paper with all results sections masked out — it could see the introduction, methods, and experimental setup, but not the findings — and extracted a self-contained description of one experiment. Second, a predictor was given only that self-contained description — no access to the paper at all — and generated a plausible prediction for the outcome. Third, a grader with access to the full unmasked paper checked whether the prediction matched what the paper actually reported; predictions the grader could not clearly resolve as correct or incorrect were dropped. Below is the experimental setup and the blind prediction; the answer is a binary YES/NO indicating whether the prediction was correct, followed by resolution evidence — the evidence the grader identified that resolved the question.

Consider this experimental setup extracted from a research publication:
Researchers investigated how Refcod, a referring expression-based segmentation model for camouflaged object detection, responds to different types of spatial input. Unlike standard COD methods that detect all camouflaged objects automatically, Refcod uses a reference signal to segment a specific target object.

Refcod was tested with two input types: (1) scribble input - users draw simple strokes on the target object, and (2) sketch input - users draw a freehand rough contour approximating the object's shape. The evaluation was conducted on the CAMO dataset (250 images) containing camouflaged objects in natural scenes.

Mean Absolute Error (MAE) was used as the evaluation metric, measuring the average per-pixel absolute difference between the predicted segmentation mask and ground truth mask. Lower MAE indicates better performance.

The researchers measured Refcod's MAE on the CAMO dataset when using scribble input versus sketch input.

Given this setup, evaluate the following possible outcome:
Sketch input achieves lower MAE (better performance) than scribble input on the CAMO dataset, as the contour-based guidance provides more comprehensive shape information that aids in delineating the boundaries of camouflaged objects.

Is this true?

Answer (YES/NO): YES